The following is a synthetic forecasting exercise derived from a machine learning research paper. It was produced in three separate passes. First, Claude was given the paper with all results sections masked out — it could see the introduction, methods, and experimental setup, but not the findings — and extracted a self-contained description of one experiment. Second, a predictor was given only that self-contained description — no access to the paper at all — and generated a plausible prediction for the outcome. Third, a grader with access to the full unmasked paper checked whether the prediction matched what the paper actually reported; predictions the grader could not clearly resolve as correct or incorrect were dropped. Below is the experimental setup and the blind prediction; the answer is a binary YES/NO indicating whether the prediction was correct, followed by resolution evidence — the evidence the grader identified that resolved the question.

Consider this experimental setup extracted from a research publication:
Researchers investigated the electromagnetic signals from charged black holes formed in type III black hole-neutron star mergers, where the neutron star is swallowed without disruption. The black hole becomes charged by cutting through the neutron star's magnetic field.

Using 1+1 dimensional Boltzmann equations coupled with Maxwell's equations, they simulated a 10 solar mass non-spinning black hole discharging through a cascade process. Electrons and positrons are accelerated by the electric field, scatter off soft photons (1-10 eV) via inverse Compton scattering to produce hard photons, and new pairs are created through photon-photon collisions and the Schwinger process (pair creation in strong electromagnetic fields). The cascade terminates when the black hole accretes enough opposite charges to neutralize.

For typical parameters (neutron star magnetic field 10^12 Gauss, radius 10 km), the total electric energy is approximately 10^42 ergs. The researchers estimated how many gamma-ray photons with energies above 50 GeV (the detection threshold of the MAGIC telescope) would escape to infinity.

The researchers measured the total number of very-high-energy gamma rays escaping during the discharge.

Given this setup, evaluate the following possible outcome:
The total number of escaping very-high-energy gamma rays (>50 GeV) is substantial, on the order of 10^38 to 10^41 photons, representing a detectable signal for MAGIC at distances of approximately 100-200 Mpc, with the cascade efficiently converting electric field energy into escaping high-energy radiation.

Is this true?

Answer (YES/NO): NO